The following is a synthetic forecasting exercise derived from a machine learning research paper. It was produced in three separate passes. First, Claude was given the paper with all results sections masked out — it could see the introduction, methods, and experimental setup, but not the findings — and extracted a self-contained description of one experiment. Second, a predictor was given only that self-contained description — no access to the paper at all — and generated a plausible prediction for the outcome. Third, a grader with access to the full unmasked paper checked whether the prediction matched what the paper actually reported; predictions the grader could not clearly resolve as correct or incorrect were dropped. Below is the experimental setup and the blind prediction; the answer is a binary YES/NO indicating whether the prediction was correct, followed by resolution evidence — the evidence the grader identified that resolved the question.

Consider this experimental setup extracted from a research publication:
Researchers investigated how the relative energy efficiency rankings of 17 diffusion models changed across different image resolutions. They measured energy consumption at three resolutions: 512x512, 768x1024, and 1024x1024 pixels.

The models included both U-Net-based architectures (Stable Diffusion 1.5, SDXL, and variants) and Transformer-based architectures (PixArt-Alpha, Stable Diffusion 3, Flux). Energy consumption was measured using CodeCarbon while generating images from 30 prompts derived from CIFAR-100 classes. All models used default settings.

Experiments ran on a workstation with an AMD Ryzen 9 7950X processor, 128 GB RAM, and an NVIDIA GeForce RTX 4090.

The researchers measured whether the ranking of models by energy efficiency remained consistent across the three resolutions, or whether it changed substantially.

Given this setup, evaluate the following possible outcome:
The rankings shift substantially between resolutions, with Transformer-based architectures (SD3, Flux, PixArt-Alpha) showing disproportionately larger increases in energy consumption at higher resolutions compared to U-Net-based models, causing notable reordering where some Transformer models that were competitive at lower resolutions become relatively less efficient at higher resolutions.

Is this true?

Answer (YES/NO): NO